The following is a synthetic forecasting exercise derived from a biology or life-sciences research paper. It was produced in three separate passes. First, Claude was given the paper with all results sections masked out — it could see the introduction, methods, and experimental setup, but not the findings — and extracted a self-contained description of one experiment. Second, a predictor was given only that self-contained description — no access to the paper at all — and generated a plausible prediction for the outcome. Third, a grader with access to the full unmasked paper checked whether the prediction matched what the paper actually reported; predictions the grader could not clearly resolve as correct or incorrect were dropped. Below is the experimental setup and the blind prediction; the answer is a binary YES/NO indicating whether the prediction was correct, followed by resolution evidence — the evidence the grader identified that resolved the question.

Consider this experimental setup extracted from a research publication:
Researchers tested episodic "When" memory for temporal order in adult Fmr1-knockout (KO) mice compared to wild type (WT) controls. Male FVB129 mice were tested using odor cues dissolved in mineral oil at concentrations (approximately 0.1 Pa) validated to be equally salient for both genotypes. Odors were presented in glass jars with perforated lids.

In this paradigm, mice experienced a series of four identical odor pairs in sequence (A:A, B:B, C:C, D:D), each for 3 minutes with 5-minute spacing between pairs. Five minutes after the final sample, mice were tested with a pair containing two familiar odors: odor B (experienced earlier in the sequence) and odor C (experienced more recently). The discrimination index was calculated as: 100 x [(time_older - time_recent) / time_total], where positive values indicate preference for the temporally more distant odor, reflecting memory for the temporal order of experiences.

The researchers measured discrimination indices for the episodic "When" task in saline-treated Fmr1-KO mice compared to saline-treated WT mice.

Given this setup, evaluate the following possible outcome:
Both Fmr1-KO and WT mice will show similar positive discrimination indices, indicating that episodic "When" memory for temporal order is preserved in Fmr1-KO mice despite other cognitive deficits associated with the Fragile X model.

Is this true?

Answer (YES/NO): NO